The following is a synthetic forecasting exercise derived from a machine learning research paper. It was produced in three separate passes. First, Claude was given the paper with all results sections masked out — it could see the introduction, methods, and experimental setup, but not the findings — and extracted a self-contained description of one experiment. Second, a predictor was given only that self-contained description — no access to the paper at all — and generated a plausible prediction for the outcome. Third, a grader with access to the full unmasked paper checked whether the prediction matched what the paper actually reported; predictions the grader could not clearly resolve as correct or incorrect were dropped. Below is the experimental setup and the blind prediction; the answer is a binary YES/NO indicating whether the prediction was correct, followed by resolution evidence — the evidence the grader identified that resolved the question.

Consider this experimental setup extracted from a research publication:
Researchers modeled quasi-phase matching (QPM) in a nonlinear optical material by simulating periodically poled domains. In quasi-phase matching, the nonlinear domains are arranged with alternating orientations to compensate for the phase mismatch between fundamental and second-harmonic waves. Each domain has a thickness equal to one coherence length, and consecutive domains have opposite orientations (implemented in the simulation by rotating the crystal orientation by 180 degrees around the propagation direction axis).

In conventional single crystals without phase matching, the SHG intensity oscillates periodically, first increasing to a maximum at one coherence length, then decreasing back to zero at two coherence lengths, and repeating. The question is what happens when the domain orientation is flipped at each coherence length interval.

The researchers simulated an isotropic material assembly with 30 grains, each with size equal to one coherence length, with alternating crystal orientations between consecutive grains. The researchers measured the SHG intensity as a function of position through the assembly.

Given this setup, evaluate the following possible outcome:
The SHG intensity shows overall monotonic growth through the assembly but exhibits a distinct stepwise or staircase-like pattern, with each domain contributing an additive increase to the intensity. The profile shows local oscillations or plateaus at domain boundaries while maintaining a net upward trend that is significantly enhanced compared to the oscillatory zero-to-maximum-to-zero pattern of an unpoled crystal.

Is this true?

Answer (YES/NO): YES